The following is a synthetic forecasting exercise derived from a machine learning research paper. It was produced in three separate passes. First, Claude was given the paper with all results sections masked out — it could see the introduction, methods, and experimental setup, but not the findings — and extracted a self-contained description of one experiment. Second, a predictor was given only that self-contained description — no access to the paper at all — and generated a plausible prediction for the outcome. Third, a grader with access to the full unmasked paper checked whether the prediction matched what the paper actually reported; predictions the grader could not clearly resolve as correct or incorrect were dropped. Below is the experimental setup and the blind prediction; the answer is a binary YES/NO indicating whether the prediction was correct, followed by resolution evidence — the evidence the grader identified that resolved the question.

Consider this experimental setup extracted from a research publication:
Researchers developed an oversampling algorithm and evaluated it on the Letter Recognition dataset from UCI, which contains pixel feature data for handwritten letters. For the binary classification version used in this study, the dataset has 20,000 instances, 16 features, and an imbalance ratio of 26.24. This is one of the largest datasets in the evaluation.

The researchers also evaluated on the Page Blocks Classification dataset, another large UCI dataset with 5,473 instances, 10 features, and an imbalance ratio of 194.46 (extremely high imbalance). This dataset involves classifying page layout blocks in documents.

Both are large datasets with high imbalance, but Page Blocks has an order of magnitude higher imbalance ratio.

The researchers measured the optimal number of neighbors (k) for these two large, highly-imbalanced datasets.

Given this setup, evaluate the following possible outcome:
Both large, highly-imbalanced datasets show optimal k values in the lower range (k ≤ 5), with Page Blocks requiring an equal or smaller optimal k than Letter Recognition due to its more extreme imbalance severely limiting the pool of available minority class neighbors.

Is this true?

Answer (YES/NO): NO